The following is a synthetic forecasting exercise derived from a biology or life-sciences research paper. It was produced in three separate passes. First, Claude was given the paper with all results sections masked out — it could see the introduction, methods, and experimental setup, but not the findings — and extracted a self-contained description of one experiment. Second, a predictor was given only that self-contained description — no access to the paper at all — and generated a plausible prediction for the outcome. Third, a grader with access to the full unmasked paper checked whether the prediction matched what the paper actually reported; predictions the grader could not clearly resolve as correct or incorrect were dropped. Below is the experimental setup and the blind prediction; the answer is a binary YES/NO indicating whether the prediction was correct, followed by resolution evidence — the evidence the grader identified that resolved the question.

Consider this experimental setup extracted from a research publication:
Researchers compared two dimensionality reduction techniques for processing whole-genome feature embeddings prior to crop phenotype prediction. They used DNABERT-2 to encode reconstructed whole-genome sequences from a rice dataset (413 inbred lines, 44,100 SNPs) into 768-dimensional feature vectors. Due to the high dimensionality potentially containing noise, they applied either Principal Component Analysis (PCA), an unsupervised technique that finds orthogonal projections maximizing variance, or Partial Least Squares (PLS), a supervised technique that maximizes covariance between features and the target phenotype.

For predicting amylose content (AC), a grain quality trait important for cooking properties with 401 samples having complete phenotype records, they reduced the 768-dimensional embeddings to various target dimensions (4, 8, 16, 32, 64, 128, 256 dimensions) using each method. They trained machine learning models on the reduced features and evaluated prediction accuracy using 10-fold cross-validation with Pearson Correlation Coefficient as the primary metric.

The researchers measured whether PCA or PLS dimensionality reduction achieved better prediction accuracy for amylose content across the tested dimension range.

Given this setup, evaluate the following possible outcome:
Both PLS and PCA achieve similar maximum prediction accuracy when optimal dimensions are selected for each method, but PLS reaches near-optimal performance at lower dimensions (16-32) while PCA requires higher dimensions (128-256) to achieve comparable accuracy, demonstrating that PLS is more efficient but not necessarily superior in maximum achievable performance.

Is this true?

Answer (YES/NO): NO